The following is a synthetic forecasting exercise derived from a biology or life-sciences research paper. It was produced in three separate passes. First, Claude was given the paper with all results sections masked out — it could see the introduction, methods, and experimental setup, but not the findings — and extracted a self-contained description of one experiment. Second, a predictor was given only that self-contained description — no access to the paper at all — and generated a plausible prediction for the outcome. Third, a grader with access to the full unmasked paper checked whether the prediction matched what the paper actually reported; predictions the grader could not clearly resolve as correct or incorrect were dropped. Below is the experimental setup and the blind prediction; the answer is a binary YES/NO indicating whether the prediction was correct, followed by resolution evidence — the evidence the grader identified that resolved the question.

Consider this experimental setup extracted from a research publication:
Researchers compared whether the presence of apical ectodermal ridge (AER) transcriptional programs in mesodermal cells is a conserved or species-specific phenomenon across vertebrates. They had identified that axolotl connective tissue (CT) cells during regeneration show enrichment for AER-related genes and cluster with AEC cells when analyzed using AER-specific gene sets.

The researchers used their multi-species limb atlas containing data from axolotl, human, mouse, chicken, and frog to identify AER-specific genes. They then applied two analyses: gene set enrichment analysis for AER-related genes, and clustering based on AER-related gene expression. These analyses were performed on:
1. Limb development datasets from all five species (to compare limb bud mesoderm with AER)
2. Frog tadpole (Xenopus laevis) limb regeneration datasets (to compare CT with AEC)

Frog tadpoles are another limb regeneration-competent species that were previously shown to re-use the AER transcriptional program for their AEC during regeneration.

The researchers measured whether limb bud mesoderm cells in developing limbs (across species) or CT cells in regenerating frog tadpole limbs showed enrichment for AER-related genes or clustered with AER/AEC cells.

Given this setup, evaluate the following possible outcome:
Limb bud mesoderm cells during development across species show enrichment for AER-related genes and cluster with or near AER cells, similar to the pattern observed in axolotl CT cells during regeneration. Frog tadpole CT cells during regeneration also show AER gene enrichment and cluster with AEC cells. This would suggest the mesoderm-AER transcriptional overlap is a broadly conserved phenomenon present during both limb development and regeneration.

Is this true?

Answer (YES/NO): NO